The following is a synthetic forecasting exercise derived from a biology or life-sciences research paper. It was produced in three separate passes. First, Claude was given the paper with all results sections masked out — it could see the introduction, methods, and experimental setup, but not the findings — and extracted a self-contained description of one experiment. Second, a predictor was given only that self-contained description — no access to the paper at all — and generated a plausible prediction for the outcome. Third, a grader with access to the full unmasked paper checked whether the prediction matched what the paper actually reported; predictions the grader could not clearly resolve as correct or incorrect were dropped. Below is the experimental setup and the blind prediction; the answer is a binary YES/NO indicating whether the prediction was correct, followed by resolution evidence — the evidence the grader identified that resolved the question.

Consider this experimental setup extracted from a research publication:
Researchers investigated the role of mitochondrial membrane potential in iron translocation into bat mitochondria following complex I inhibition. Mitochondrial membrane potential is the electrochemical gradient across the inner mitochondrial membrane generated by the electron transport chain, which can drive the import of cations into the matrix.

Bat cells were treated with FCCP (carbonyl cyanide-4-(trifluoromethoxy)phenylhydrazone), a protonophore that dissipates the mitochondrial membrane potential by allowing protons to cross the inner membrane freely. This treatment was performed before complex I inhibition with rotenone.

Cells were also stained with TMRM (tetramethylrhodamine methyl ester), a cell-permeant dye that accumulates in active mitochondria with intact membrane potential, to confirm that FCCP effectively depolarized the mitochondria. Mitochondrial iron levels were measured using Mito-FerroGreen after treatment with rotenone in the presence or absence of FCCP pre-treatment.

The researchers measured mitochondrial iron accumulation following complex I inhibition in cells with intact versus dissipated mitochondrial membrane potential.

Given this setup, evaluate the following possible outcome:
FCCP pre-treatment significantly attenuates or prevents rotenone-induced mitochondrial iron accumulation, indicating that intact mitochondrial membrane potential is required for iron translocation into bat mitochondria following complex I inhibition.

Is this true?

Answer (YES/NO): YES